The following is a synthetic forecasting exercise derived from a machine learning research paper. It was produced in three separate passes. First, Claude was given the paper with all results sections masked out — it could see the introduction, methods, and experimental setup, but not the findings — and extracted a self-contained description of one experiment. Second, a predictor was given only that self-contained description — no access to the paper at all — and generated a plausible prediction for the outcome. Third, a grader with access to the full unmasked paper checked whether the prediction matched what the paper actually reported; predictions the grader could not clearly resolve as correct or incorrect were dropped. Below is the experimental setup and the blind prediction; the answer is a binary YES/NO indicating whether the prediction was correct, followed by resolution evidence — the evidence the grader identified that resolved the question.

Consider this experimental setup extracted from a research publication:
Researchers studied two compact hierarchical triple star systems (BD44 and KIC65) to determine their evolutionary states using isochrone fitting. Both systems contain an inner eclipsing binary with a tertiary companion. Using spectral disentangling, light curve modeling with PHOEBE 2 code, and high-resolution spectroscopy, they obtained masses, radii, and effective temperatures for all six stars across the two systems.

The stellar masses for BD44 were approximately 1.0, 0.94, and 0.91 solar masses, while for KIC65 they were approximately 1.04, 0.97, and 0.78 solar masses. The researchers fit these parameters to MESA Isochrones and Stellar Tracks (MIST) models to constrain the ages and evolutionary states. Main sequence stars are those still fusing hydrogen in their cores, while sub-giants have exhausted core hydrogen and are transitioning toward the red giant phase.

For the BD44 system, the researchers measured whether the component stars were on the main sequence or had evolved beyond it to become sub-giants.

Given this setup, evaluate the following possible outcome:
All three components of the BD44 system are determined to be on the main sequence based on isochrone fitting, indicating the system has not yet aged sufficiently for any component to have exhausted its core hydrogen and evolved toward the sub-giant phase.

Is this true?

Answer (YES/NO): NO